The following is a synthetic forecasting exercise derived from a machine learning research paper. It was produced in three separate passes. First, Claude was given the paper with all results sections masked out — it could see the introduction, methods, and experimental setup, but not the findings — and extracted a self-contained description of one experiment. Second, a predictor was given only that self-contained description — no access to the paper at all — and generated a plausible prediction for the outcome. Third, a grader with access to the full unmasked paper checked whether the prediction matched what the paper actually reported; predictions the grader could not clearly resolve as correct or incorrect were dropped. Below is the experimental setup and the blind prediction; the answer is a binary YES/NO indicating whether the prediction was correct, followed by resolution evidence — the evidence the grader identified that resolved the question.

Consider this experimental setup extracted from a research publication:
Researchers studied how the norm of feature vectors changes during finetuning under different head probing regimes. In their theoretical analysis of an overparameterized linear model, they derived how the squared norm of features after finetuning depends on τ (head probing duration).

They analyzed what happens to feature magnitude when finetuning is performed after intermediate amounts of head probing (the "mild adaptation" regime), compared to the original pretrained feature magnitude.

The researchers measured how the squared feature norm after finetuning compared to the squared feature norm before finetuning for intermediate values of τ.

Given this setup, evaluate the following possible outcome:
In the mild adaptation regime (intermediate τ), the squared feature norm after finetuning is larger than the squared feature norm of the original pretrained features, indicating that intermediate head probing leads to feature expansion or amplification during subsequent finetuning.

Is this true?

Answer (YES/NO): YES